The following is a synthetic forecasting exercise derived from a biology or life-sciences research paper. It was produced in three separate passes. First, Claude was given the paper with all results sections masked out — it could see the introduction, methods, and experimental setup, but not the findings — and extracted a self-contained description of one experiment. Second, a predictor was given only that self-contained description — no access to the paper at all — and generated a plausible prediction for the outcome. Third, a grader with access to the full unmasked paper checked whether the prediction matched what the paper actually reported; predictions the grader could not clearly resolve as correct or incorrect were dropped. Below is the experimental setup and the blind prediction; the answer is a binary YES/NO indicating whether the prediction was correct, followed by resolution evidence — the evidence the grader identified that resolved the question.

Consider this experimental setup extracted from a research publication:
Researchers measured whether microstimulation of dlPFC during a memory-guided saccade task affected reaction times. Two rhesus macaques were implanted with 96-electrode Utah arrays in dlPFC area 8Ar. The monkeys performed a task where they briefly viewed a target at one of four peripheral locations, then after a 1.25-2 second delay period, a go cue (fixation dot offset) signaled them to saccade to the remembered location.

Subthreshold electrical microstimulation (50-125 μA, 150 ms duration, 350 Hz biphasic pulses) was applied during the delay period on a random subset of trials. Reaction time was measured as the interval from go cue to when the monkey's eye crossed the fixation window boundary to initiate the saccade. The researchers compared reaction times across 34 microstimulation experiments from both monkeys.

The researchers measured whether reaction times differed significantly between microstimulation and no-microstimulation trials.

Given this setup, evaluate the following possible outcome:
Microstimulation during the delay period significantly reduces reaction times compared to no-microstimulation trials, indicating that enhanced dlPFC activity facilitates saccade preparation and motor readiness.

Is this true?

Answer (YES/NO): NO